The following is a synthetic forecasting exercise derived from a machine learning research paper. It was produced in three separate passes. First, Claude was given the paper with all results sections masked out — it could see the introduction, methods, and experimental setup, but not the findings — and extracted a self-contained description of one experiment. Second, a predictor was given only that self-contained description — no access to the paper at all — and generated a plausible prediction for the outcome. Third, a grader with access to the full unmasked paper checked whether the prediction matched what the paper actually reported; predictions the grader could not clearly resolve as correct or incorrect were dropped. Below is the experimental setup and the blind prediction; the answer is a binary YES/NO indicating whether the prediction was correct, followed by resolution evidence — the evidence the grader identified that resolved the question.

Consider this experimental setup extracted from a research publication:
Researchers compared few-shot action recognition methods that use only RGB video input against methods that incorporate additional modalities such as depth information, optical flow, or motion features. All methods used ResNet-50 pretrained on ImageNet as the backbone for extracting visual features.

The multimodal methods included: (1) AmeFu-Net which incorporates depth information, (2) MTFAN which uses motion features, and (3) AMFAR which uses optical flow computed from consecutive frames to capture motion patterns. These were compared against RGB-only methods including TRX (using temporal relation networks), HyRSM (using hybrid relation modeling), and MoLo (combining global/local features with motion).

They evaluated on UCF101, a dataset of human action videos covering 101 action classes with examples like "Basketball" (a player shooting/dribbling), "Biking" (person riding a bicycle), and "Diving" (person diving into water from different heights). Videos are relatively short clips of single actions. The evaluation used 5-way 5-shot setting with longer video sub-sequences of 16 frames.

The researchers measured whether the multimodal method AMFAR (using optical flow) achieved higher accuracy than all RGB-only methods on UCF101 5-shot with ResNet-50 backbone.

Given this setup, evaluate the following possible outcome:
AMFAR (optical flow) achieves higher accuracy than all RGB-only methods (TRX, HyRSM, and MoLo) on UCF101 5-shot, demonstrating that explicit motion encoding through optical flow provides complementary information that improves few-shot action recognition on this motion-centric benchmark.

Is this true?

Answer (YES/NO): YES